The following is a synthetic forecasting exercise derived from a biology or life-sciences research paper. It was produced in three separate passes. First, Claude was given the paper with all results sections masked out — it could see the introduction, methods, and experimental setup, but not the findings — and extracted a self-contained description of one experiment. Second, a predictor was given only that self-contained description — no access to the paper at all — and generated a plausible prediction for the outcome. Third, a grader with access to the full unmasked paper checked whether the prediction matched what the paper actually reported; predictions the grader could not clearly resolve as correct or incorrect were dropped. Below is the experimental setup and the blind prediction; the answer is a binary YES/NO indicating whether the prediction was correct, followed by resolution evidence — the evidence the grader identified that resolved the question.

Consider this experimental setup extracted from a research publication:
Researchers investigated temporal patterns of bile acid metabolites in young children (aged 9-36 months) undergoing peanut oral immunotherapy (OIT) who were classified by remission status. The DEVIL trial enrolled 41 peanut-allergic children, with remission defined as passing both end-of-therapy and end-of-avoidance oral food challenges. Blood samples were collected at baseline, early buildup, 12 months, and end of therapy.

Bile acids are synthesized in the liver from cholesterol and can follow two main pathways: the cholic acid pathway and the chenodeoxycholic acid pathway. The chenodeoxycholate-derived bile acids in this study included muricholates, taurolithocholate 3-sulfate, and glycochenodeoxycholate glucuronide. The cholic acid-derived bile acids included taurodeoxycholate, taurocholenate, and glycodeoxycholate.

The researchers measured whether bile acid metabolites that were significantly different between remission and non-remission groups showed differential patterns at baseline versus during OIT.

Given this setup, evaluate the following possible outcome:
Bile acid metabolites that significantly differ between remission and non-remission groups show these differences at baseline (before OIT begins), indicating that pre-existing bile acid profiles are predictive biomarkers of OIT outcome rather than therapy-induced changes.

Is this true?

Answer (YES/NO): NO